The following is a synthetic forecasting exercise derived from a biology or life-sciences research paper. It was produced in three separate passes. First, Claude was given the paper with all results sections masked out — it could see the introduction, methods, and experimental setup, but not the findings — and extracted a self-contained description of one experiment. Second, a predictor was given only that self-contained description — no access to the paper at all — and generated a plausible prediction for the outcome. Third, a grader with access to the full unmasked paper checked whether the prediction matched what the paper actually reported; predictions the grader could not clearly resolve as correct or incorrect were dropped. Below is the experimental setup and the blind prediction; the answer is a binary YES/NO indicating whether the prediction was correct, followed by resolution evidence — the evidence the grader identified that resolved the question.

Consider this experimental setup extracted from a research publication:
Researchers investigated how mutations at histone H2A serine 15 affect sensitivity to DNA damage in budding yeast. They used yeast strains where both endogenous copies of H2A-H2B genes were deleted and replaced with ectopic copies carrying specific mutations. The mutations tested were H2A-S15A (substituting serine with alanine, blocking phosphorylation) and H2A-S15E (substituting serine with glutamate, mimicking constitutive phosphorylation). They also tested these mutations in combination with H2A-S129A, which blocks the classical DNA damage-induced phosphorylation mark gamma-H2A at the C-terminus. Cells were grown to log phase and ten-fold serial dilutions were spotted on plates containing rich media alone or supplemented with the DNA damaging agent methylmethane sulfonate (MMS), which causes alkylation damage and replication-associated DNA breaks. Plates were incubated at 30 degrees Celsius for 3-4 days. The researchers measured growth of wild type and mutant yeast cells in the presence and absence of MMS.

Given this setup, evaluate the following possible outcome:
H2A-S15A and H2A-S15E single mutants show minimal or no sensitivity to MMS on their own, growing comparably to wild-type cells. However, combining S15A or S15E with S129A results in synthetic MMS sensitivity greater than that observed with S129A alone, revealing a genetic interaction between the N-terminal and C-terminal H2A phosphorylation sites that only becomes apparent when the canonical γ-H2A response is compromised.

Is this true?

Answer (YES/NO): NO